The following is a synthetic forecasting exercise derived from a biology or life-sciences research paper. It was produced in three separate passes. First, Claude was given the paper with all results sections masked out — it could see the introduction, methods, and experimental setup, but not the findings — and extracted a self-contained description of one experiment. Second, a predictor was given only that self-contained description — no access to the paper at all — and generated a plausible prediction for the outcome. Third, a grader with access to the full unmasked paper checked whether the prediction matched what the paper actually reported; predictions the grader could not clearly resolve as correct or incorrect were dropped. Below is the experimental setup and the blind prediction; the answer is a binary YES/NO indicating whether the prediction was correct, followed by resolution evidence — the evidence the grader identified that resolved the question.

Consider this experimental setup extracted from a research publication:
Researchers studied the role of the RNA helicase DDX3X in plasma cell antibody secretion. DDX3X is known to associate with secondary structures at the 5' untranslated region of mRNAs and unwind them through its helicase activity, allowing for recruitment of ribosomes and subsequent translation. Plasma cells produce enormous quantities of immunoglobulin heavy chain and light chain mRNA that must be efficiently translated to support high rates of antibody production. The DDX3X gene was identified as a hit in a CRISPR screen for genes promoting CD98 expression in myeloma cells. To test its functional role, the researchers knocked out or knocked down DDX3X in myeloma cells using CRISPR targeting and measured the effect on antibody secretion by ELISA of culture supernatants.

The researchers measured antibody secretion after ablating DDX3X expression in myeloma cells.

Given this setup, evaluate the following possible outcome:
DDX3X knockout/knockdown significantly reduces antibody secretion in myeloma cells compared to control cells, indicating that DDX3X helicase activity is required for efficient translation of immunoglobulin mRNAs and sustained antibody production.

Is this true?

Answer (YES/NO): YES